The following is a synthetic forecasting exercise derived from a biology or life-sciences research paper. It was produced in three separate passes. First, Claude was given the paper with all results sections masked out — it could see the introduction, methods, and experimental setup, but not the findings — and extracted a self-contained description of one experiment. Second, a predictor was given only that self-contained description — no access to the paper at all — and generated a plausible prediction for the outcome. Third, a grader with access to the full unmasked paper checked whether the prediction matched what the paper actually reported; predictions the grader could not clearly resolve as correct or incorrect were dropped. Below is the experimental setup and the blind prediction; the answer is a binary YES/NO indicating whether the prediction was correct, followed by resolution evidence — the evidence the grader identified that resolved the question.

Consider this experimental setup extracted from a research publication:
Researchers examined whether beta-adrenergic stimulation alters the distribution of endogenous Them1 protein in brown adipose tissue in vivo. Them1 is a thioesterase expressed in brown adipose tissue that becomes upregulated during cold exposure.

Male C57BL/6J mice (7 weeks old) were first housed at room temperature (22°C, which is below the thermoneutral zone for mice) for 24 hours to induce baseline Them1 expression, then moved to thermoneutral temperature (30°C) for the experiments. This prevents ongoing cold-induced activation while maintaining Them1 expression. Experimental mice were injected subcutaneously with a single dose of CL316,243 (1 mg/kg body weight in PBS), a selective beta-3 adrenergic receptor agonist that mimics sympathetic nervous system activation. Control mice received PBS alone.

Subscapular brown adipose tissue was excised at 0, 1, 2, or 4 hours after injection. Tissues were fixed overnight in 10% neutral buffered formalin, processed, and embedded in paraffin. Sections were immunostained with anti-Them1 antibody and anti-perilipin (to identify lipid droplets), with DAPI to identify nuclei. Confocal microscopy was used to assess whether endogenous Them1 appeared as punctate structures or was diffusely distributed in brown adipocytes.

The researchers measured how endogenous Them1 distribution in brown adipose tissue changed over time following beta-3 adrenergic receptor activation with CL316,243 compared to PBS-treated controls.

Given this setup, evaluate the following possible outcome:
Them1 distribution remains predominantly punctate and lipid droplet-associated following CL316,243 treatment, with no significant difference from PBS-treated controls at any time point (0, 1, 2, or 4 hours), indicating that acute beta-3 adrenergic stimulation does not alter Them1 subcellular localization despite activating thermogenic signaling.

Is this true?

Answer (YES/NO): NO